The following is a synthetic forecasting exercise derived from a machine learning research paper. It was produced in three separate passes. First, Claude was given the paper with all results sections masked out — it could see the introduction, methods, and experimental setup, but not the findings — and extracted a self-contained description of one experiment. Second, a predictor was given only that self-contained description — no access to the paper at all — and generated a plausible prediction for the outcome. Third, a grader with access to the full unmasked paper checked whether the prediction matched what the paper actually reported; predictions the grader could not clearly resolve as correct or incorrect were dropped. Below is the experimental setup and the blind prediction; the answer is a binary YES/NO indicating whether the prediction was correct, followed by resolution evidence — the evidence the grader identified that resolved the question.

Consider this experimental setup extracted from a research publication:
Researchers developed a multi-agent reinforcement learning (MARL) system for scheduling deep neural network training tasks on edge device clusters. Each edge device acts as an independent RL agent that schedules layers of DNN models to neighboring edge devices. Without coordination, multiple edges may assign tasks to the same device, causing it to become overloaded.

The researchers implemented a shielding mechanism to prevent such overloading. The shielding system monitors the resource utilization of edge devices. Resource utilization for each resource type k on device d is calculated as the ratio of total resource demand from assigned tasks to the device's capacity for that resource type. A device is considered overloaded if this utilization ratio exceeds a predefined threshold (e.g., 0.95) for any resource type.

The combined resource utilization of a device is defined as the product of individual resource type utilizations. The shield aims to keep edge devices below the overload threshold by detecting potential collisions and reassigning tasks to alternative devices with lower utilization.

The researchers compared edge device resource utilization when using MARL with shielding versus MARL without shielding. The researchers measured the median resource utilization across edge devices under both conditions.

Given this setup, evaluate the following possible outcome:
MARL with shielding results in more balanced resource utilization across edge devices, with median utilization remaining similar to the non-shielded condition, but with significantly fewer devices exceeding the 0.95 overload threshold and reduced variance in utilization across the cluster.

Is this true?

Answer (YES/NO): NO